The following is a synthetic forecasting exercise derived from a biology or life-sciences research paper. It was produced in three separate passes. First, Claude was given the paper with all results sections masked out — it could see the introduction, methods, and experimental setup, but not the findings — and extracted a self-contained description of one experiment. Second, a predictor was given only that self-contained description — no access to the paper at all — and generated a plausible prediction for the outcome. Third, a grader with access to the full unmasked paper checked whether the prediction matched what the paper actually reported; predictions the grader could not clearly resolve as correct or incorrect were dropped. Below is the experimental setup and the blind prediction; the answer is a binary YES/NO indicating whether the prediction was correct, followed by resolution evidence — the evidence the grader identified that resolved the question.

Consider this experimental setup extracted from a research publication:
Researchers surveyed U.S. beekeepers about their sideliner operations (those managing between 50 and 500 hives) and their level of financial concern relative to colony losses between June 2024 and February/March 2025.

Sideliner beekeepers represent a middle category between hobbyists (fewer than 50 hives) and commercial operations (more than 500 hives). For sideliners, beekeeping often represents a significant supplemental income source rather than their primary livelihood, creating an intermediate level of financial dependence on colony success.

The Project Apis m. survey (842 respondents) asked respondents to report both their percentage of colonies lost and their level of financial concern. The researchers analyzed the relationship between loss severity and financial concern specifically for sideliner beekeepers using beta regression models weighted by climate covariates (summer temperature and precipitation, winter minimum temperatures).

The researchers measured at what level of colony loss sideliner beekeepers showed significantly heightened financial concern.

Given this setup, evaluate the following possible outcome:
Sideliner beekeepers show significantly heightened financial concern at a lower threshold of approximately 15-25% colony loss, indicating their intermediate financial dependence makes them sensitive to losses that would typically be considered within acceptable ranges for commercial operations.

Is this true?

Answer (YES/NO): NO